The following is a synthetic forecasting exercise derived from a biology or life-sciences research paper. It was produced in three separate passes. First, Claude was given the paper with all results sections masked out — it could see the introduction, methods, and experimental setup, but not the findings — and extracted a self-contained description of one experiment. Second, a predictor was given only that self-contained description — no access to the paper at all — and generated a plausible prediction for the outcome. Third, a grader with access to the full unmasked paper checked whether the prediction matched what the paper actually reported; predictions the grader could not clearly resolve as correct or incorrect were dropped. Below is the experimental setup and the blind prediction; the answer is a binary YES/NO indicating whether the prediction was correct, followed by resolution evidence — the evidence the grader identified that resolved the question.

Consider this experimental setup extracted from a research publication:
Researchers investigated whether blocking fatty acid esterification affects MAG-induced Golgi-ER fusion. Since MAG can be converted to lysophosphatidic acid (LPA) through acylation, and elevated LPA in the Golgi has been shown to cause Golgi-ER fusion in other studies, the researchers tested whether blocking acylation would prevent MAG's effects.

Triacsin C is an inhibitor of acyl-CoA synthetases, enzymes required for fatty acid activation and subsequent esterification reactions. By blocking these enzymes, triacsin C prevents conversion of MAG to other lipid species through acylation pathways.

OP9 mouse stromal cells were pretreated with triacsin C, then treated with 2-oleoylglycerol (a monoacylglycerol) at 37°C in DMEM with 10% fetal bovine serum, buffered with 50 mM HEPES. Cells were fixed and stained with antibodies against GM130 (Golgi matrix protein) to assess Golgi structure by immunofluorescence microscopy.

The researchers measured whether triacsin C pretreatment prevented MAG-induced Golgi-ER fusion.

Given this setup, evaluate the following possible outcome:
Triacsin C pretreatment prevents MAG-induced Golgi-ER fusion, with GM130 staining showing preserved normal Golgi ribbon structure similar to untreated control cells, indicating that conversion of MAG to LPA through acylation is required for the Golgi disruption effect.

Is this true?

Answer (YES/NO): NO